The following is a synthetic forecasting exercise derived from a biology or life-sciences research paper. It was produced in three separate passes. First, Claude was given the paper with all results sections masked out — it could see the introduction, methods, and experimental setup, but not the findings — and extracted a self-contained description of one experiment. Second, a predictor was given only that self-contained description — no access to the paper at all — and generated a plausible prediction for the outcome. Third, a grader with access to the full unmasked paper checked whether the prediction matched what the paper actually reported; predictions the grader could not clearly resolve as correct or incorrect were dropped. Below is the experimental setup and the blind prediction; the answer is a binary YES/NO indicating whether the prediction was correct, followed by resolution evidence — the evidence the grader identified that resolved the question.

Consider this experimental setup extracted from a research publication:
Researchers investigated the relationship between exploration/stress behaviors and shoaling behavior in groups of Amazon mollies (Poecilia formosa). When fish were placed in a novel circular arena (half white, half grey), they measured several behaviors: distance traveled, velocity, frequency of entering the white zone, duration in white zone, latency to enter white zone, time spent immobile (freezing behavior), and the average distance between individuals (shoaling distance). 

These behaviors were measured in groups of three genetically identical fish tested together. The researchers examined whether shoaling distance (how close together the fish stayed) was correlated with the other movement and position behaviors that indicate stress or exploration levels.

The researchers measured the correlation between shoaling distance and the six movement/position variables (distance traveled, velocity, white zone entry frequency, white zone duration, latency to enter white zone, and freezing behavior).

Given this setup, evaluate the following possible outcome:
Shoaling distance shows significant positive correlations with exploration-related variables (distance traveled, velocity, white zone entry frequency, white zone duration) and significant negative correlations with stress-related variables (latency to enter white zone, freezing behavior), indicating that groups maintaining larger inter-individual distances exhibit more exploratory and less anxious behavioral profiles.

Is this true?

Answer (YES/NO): NO